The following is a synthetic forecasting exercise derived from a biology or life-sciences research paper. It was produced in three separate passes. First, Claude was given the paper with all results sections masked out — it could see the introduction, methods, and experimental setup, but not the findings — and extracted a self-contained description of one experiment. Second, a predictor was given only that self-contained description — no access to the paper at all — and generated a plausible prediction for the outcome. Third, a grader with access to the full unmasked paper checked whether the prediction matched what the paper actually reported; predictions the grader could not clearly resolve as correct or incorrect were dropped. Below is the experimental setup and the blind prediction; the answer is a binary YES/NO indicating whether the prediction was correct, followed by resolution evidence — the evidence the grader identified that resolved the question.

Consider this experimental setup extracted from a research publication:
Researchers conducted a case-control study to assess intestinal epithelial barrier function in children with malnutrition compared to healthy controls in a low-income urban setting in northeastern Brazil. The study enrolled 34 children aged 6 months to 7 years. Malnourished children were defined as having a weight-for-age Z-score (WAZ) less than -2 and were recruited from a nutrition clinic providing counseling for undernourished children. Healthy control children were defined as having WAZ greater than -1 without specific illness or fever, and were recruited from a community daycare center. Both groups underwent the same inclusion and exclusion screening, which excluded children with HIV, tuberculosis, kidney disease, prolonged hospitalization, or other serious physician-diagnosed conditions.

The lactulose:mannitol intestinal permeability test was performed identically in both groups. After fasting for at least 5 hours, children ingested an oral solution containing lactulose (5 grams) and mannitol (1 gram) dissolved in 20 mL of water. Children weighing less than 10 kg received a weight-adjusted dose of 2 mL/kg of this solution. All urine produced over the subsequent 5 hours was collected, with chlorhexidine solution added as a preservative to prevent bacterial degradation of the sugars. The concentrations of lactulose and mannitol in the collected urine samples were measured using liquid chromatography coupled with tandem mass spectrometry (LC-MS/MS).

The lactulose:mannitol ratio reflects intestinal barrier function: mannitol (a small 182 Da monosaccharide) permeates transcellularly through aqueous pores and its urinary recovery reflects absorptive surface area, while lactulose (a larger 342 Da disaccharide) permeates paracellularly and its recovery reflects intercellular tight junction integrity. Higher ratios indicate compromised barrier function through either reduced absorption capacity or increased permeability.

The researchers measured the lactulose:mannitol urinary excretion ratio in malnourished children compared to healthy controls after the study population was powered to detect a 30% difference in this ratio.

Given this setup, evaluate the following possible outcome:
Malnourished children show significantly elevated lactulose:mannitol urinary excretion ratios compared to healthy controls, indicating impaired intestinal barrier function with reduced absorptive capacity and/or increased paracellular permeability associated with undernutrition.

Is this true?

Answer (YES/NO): YES